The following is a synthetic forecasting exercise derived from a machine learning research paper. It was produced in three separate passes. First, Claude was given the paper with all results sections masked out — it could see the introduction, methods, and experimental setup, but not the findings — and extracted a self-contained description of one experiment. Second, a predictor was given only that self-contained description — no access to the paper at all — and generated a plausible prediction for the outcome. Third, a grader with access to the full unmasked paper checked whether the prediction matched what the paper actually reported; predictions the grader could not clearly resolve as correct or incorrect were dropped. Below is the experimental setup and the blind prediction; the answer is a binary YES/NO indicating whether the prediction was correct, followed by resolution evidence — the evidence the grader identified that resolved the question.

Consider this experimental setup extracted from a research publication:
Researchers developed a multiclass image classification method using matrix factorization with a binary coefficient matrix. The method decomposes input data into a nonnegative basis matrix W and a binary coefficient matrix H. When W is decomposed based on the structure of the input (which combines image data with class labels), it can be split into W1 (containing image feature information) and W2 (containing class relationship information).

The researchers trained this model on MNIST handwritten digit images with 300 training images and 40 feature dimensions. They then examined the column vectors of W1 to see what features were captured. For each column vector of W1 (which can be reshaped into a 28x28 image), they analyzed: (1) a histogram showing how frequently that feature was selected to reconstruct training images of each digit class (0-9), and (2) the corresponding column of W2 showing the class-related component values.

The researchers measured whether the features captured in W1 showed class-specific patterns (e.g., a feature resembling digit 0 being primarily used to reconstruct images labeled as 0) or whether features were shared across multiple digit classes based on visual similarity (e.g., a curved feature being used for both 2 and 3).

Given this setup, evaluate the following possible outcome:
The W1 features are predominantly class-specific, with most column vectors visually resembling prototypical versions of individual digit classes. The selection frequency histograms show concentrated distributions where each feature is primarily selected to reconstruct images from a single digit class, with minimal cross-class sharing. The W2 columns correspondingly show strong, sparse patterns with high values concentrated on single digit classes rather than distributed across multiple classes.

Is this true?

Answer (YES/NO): NO